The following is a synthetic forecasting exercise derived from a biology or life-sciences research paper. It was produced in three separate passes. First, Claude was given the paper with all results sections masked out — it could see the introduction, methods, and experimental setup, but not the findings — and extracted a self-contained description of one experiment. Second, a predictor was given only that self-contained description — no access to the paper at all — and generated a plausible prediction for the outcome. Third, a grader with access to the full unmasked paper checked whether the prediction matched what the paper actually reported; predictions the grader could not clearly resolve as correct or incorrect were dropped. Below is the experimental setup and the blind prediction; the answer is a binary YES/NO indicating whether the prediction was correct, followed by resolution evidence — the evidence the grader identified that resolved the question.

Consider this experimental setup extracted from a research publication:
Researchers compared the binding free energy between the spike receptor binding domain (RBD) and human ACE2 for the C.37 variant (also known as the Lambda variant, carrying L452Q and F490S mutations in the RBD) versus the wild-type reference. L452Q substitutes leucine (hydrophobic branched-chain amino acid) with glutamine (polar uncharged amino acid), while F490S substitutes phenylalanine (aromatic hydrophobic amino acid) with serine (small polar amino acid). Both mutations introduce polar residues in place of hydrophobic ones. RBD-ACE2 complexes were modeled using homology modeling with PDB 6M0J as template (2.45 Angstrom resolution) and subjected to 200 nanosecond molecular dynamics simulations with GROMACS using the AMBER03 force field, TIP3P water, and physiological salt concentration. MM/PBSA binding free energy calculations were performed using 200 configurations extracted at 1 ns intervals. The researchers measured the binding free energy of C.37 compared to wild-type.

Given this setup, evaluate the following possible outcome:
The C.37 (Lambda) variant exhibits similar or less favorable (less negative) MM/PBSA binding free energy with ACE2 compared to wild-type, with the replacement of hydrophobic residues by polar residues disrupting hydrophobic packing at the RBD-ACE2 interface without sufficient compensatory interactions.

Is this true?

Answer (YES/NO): NO